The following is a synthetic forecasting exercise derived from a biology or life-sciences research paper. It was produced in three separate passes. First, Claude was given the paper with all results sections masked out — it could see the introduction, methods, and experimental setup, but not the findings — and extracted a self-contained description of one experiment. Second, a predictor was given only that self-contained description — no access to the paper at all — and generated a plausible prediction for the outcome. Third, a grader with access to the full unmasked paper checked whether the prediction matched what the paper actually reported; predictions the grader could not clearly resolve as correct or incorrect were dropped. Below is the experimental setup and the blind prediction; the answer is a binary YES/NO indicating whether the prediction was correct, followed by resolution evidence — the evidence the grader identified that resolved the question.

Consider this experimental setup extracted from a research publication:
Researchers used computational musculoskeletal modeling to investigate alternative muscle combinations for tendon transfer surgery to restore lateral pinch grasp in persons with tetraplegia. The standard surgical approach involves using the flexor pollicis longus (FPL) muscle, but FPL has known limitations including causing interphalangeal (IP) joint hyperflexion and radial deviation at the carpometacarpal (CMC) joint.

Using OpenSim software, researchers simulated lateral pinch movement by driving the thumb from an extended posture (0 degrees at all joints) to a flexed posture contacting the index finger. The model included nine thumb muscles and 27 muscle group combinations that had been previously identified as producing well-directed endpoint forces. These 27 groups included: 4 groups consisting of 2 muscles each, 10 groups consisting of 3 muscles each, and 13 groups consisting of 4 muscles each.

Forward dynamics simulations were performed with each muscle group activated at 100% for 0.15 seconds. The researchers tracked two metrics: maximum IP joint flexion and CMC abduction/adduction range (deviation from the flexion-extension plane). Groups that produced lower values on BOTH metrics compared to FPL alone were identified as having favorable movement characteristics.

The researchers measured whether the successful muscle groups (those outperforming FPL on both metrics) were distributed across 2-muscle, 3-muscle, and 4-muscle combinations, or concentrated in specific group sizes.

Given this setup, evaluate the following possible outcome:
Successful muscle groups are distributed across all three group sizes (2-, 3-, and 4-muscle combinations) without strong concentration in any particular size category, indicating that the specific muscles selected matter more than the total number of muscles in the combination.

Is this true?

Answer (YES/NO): NO